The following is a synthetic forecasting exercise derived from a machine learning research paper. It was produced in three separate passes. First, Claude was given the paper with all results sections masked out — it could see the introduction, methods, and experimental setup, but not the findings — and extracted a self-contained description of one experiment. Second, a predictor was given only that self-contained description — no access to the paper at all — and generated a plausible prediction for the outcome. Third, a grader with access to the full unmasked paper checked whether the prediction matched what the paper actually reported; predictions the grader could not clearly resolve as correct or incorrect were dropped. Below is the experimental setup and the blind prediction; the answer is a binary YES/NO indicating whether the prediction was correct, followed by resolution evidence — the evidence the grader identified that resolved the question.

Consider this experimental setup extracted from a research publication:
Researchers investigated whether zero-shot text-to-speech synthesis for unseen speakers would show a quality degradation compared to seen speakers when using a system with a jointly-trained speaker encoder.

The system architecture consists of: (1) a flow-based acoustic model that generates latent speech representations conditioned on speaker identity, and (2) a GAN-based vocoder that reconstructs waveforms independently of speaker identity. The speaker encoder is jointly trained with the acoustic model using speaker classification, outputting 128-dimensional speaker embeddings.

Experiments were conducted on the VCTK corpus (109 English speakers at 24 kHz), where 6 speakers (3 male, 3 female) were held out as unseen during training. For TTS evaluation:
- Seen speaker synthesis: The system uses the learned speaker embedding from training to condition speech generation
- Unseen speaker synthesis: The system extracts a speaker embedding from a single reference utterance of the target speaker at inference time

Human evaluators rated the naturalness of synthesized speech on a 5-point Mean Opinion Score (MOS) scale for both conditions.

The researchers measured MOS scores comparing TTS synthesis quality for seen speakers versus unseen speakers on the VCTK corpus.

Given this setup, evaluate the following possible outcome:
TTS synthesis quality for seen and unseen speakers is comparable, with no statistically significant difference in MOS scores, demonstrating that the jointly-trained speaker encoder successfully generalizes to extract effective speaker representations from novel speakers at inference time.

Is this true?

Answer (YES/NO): YES